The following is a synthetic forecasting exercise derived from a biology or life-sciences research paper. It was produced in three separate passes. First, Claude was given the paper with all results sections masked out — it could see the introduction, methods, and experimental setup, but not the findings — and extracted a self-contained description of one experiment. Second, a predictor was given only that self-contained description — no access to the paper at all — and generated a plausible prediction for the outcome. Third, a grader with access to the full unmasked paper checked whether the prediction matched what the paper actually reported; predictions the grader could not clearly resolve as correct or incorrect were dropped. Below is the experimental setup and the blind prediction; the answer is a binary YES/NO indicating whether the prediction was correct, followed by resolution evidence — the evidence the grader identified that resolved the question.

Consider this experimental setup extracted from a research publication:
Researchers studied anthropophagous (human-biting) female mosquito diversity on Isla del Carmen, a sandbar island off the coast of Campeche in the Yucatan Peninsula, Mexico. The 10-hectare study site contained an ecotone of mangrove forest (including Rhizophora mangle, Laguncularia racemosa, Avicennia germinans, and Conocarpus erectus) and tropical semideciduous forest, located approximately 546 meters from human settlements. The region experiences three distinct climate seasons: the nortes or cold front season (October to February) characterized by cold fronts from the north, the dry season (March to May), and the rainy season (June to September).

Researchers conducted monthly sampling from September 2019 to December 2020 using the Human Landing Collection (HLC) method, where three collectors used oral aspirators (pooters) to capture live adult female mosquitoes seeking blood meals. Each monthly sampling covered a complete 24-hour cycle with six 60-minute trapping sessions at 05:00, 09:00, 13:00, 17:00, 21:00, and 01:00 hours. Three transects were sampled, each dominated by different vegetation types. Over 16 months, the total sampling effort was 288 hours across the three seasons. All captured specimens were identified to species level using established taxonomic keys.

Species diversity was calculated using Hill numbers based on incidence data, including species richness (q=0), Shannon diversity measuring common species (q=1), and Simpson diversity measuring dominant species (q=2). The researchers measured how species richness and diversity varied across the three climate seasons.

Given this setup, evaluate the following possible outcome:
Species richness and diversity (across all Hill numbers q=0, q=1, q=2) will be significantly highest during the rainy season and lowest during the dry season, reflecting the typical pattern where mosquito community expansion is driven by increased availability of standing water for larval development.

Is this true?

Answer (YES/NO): NO